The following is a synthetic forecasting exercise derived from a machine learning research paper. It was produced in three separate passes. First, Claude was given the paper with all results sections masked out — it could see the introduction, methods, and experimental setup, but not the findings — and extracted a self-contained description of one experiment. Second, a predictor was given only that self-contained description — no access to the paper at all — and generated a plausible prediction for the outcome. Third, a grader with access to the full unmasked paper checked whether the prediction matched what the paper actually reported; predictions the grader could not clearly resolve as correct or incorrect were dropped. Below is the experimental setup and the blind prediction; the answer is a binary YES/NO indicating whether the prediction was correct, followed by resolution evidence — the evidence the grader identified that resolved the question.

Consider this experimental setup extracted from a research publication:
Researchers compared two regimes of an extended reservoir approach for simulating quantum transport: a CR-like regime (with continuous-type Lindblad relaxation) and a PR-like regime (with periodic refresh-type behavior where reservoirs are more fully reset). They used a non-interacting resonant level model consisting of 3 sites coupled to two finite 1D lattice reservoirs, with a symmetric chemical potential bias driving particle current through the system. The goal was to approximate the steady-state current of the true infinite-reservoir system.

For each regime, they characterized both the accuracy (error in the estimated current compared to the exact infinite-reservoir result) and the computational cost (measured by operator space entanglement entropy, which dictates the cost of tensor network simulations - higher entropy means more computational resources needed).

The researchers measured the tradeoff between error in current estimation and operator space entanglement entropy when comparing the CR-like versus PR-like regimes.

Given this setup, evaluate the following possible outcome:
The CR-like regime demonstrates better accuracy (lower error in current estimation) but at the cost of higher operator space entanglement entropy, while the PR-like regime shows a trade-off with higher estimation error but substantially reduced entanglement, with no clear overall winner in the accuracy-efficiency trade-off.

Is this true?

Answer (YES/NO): NO